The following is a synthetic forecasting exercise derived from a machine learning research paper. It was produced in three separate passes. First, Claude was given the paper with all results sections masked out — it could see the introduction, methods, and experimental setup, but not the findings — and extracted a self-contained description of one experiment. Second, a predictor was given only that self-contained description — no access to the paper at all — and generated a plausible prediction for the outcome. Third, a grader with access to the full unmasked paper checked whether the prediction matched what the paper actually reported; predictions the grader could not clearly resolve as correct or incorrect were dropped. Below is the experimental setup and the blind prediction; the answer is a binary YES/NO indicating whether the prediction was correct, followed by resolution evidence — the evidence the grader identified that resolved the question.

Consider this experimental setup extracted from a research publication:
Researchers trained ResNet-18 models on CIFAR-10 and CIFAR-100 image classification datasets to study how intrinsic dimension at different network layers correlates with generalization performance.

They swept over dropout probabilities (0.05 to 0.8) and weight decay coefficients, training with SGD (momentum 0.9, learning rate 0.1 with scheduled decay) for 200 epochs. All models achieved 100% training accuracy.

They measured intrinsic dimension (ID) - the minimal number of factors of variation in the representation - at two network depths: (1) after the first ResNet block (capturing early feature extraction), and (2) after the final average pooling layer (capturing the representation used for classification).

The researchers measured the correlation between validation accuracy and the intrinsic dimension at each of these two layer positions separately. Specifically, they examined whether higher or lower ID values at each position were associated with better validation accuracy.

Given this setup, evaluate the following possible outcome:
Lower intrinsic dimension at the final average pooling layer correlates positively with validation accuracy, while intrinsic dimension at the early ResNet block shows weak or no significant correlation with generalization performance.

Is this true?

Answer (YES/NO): NO